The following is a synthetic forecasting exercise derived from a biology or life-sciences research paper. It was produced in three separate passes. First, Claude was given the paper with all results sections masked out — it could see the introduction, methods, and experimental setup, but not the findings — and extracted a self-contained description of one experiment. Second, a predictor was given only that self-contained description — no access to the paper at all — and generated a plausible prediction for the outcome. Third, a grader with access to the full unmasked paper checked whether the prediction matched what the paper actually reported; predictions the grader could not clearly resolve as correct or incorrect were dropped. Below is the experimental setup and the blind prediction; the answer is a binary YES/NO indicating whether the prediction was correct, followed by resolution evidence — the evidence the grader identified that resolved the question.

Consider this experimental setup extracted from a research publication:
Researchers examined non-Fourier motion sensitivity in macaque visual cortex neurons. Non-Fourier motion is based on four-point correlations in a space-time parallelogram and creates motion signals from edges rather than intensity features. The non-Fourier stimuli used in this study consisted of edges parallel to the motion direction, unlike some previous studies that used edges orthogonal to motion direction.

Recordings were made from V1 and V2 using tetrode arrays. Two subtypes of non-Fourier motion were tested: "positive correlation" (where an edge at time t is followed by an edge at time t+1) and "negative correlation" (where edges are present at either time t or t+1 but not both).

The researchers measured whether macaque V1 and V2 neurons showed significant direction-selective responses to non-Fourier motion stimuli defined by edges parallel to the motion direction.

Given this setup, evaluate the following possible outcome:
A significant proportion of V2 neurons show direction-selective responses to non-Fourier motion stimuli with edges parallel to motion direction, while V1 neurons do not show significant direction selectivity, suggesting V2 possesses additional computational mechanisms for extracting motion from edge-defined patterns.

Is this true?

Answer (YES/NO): NO